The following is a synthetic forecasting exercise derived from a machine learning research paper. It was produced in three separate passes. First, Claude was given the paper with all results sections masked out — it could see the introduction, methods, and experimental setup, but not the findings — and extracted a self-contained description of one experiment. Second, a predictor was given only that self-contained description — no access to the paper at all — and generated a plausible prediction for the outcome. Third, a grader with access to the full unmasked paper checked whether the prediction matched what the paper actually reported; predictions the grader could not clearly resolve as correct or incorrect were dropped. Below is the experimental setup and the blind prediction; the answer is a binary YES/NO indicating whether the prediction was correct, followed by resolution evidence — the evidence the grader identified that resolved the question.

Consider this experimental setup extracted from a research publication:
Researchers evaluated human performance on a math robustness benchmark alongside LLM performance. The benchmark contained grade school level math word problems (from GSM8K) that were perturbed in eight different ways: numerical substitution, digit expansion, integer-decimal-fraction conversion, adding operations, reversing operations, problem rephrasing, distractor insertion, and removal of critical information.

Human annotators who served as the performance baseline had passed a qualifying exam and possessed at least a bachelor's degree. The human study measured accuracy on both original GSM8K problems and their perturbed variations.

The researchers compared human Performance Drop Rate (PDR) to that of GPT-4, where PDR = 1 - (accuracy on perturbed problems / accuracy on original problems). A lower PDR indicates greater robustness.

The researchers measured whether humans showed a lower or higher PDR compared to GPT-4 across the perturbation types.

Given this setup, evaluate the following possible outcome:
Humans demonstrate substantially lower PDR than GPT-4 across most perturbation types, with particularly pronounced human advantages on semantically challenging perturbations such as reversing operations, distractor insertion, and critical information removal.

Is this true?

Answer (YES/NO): YES